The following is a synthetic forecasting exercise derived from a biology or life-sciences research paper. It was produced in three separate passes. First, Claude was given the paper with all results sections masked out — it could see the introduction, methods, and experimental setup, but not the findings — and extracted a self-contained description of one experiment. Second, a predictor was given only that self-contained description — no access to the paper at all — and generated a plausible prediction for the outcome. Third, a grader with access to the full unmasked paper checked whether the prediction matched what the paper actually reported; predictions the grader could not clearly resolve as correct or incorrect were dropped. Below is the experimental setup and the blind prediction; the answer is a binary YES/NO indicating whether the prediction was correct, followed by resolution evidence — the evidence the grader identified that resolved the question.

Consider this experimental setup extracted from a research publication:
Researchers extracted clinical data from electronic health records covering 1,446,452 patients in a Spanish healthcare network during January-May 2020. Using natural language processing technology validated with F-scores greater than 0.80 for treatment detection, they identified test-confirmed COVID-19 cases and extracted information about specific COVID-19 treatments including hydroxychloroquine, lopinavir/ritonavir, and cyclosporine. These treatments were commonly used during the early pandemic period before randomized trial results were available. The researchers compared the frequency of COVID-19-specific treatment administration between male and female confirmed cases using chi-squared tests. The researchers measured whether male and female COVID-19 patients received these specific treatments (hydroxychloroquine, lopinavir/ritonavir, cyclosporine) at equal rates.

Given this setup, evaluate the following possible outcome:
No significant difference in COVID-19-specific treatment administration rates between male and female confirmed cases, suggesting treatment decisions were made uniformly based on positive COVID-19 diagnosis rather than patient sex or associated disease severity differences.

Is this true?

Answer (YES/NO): NO